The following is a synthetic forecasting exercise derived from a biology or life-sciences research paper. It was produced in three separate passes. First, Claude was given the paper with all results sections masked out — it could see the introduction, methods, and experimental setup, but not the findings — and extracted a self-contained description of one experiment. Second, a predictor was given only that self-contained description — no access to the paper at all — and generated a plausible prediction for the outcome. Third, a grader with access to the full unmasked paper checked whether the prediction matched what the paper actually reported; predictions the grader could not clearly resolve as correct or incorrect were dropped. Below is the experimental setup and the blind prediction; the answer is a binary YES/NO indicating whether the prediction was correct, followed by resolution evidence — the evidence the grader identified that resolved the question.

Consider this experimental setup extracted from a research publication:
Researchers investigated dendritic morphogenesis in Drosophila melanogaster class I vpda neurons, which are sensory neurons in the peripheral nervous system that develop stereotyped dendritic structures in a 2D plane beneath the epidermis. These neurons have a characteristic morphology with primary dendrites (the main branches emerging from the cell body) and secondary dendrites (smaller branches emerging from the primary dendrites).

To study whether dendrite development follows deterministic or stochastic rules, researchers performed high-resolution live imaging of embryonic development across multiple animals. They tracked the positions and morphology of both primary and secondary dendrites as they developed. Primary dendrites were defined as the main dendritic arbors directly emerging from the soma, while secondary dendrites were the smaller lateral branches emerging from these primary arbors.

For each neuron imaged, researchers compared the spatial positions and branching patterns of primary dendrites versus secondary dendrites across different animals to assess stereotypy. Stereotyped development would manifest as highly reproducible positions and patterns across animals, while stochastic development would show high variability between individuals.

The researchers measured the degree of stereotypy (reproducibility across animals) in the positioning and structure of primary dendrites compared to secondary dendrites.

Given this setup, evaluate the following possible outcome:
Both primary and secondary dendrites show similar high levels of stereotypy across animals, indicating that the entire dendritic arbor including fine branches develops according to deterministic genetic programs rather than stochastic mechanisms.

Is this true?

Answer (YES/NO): NO